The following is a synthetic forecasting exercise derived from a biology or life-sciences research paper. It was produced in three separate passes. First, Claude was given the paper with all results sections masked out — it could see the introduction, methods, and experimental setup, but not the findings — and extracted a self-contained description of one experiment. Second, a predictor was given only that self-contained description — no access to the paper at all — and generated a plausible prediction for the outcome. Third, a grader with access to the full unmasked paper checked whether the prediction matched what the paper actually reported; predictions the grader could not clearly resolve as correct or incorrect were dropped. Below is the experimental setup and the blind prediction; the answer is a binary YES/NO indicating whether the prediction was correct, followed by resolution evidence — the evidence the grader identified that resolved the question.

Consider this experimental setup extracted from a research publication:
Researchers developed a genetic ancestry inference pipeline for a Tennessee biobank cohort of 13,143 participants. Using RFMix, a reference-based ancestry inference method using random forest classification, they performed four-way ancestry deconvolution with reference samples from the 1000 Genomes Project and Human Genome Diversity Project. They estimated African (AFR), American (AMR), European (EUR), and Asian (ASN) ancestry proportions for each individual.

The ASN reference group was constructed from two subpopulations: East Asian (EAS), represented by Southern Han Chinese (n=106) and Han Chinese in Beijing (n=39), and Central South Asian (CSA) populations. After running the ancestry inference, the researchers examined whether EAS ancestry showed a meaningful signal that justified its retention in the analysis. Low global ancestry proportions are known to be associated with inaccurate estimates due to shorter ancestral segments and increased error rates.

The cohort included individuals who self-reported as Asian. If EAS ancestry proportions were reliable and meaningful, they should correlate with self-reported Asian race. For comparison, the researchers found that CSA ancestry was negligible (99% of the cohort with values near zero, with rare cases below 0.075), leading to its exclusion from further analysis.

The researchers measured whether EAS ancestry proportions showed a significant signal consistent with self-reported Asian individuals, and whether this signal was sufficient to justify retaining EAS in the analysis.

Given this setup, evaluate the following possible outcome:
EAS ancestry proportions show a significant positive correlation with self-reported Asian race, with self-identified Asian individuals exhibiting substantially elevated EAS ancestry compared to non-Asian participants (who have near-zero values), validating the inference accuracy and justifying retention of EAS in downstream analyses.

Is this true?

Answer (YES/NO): YES